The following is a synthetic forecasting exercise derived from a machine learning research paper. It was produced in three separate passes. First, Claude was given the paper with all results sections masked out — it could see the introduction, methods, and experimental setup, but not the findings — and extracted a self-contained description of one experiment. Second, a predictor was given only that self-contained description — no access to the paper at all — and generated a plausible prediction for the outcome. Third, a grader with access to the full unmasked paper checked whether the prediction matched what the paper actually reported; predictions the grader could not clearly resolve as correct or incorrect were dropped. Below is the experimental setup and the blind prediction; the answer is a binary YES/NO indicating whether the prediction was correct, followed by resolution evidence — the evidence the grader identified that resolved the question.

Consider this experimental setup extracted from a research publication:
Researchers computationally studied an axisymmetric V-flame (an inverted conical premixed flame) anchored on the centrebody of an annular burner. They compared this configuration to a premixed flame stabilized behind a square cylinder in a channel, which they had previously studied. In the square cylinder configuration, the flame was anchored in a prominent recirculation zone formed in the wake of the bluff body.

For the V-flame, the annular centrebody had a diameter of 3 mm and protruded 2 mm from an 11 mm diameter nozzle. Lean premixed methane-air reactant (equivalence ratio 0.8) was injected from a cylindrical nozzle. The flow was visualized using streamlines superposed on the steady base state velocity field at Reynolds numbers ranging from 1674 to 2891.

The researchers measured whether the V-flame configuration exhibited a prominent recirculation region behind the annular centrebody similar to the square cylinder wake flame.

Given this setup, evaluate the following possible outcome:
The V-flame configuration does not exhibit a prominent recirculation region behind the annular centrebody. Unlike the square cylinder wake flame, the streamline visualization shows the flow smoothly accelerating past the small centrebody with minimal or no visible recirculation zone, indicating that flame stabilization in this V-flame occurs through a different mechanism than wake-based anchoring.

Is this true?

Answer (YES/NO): YES